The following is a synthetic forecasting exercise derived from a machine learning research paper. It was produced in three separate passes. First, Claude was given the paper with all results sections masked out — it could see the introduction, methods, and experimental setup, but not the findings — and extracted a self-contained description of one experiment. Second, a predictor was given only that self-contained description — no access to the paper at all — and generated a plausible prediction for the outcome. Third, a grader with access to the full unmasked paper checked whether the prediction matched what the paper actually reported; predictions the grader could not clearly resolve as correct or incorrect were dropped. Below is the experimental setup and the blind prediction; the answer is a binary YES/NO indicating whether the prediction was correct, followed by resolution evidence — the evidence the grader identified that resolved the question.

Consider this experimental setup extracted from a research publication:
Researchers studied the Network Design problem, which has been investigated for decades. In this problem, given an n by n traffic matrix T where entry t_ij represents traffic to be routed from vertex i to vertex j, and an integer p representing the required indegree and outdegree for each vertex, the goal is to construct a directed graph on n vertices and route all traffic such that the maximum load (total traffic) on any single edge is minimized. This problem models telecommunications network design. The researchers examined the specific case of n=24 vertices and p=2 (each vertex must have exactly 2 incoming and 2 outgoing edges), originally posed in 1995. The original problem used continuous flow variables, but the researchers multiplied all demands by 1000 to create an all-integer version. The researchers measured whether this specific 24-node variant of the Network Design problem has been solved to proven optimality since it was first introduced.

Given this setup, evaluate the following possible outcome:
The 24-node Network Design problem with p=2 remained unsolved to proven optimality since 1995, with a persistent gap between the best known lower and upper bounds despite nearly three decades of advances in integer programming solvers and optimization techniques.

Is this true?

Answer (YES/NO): YES